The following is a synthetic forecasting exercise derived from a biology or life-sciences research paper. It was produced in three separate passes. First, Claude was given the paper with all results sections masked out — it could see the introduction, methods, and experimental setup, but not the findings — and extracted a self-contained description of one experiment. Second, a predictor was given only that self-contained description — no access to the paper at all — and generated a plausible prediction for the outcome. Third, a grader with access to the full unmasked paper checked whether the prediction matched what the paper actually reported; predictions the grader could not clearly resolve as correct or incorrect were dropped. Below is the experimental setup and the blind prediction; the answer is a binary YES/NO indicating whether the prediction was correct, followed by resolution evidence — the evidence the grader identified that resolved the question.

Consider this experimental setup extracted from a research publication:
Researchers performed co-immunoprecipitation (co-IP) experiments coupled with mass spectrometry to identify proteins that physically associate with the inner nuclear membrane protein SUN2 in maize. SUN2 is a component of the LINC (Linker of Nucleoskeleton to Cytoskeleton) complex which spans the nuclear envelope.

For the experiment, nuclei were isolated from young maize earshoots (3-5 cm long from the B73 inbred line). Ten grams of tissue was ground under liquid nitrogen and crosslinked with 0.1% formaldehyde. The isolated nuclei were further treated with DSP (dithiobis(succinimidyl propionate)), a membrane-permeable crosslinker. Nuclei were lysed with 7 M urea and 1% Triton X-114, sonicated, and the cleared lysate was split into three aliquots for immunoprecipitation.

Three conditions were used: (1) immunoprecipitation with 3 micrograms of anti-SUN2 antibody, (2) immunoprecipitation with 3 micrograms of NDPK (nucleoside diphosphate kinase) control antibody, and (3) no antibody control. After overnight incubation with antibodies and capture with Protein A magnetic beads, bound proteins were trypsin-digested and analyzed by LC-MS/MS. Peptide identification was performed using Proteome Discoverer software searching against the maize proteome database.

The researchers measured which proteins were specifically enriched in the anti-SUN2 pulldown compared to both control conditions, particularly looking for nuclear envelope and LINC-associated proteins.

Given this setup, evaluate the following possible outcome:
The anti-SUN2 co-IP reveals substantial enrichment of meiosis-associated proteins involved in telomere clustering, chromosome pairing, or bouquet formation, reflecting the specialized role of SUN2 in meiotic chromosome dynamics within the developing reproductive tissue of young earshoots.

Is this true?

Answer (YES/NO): NO